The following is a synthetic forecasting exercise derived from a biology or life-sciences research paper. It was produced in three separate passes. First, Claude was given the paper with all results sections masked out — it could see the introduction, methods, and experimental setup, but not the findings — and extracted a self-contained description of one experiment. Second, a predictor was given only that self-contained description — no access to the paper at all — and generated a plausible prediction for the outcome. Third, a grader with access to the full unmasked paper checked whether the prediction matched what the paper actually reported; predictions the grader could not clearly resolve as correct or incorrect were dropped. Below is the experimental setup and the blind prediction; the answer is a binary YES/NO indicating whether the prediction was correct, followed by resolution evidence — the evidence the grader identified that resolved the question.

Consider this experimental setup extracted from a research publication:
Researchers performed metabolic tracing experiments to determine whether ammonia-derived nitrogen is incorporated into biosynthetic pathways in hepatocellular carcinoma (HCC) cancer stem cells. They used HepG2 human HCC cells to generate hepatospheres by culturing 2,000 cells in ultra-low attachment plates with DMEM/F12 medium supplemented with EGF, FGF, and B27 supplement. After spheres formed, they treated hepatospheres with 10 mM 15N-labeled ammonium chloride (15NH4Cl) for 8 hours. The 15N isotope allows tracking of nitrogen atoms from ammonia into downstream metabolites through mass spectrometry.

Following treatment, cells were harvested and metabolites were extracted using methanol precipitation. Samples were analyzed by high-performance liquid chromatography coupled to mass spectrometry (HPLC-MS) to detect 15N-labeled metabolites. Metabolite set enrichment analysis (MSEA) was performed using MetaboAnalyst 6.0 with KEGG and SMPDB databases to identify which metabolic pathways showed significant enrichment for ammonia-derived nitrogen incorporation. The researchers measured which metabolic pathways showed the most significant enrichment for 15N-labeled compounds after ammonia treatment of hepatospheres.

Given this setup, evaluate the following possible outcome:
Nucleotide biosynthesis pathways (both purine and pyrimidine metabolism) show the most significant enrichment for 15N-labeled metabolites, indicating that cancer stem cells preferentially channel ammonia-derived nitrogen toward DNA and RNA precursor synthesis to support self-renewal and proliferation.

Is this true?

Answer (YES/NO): NO